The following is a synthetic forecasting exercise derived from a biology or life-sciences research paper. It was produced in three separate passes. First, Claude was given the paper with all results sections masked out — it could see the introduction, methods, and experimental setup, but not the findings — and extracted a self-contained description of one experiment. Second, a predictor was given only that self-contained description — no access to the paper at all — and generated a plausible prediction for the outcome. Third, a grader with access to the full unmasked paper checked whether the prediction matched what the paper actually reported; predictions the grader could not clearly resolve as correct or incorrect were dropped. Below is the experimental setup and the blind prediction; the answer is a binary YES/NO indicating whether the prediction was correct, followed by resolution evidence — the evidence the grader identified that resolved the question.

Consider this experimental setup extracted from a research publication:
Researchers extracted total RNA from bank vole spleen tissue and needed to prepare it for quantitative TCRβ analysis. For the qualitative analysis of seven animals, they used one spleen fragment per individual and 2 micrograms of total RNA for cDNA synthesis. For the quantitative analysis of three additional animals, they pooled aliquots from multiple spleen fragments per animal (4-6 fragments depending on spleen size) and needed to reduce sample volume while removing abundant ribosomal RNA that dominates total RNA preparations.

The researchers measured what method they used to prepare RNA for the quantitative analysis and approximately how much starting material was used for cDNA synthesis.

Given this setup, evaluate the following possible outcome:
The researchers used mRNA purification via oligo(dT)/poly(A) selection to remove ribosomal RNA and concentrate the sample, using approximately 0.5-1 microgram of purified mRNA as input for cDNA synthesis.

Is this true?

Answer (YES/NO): NO